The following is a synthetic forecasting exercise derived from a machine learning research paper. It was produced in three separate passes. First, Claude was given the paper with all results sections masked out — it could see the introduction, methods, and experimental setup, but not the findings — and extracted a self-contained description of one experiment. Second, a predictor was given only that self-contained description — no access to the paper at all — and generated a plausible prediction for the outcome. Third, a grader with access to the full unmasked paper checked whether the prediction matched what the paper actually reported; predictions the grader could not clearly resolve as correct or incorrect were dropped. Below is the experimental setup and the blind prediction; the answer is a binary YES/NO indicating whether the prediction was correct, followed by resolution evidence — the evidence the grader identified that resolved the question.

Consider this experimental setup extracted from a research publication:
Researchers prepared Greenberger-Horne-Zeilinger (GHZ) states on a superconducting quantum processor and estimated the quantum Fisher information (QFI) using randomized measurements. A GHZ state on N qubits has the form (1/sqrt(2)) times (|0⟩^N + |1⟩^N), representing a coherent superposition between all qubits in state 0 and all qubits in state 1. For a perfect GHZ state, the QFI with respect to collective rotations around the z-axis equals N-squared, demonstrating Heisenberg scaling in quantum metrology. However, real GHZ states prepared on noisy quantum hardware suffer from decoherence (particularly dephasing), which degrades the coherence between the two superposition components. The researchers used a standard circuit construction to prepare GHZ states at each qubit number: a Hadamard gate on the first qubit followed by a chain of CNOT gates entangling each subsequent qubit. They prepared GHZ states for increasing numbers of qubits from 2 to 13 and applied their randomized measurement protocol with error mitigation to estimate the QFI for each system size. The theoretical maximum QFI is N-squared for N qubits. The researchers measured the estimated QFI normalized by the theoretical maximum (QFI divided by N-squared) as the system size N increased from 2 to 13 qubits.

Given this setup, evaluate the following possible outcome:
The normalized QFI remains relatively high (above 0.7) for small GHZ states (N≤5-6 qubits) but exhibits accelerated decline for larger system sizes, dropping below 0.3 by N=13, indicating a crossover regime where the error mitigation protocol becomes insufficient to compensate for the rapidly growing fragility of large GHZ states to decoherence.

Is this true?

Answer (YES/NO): NO